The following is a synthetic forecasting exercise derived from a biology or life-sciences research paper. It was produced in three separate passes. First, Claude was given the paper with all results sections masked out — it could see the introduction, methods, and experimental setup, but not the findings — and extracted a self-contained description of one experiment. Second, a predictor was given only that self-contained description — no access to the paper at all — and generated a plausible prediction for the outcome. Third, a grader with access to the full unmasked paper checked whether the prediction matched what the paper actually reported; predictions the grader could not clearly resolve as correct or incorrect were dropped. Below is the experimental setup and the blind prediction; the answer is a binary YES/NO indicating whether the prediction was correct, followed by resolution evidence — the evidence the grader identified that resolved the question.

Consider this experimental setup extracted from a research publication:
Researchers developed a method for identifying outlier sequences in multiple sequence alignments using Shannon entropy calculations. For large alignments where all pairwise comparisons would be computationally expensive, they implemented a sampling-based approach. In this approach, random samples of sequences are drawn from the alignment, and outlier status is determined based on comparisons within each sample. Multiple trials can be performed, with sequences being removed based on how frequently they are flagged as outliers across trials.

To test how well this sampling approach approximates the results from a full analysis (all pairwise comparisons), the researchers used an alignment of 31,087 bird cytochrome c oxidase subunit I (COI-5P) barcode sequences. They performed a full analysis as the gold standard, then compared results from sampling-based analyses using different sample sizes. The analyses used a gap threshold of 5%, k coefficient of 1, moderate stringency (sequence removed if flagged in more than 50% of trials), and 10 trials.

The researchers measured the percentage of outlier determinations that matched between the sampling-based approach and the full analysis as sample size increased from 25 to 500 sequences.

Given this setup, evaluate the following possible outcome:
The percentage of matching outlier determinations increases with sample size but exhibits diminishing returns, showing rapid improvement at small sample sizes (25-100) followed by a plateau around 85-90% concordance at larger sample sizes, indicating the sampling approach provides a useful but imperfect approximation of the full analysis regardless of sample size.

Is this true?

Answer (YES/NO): NO